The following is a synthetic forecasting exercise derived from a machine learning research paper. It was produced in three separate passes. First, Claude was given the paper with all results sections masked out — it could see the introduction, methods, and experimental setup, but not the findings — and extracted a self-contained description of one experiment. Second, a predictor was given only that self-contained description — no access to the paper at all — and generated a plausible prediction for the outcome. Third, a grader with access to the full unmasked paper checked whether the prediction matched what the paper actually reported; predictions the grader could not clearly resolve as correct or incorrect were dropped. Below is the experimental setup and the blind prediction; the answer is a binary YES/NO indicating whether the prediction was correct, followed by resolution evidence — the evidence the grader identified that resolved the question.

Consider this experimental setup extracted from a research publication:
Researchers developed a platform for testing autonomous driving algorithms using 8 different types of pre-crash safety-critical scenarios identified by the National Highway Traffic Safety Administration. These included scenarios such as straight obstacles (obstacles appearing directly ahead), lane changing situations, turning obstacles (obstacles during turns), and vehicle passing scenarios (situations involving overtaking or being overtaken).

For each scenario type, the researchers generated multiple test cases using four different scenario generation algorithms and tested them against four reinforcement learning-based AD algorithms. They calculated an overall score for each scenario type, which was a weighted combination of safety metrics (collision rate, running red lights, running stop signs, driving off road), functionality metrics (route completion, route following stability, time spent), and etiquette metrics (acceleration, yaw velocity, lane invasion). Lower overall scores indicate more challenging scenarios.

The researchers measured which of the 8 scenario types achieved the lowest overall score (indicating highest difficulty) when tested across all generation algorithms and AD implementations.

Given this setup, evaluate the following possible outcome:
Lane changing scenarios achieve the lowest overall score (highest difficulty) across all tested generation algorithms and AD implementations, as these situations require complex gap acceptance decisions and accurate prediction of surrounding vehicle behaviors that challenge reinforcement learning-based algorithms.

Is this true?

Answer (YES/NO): NO